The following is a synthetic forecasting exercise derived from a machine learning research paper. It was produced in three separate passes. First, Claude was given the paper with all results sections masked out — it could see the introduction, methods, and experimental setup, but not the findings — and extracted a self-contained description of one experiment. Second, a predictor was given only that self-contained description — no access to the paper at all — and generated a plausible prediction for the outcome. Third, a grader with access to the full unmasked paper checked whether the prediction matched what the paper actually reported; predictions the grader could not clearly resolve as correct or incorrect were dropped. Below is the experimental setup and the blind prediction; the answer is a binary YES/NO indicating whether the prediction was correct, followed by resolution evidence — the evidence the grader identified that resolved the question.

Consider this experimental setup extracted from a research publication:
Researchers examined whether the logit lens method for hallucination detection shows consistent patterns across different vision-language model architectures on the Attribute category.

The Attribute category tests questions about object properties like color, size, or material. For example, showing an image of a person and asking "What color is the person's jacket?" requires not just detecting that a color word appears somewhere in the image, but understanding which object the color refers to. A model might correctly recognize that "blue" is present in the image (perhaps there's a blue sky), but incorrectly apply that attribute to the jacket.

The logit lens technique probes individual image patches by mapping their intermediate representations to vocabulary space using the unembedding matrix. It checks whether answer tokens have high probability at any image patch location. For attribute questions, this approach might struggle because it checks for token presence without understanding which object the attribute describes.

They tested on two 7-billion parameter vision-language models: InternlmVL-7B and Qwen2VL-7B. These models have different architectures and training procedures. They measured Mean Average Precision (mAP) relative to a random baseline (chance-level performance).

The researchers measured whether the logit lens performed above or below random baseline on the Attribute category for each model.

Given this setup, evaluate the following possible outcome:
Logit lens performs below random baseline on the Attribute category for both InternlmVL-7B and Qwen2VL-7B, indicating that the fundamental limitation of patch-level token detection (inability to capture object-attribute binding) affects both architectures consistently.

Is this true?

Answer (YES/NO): NO